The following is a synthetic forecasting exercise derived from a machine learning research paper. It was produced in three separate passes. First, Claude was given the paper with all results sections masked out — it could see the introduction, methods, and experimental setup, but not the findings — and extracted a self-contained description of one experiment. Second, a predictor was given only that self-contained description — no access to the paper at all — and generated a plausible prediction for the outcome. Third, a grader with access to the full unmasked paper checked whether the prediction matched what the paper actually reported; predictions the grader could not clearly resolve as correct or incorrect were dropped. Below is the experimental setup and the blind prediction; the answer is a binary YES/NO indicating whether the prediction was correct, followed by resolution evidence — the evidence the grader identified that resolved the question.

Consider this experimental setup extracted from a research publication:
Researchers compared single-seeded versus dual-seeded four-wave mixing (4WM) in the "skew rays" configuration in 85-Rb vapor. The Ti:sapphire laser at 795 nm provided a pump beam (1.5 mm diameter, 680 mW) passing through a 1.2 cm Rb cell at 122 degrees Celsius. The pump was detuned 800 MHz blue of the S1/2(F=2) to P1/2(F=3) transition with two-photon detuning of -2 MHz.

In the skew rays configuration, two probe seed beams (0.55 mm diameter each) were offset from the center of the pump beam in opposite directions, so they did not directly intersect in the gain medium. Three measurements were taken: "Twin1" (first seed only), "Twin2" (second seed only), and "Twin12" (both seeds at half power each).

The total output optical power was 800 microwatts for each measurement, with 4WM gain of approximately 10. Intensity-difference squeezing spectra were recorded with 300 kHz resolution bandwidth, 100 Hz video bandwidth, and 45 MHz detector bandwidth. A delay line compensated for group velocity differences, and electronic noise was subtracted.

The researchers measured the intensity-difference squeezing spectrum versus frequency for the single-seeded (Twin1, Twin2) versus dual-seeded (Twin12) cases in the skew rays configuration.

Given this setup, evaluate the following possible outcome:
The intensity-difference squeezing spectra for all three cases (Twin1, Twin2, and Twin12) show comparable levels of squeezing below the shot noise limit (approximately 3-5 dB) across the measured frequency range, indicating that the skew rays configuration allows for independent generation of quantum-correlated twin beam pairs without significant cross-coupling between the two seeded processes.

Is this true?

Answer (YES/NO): NO